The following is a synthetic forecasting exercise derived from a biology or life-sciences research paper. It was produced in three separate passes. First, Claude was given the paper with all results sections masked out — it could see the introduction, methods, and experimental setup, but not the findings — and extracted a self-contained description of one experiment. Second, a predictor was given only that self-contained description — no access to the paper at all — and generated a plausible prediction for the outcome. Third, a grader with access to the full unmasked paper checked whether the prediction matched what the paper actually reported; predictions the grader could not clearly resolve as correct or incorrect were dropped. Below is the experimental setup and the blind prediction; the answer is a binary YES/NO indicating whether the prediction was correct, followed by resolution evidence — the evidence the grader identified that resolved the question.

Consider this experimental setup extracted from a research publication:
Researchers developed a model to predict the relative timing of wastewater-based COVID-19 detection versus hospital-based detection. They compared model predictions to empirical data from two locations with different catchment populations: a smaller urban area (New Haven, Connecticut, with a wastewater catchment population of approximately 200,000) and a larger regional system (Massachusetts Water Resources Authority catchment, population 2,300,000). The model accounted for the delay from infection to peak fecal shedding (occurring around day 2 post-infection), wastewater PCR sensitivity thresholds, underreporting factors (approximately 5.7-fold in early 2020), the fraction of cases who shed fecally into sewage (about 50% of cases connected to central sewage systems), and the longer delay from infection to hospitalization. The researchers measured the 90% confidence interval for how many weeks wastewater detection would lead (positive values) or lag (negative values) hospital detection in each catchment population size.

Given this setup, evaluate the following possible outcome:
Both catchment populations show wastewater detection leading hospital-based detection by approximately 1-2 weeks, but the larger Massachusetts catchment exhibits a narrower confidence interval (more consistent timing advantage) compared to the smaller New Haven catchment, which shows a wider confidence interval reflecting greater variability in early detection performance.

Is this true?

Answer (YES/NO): NO